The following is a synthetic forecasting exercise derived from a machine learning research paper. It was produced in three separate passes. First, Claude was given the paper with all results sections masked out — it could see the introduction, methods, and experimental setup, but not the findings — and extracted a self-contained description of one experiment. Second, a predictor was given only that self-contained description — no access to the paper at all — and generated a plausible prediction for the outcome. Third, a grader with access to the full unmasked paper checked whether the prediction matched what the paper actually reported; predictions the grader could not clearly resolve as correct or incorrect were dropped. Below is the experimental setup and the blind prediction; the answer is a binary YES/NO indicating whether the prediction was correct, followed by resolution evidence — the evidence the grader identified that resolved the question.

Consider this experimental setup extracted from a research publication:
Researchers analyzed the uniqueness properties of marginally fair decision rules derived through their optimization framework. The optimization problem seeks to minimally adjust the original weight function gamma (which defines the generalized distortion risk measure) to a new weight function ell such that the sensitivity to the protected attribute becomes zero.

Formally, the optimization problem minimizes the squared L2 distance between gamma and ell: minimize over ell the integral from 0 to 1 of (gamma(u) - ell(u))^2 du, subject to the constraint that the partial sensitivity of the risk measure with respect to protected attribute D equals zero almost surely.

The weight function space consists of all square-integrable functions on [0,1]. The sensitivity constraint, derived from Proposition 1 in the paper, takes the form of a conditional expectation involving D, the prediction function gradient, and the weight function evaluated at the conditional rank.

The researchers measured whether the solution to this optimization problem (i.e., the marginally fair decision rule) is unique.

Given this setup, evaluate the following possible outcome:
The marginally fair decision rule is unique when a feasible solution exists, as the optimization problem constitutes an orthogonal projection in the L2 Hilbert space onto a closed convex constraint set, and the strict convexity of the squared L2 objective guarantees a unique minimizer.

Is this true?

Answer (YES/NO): YES